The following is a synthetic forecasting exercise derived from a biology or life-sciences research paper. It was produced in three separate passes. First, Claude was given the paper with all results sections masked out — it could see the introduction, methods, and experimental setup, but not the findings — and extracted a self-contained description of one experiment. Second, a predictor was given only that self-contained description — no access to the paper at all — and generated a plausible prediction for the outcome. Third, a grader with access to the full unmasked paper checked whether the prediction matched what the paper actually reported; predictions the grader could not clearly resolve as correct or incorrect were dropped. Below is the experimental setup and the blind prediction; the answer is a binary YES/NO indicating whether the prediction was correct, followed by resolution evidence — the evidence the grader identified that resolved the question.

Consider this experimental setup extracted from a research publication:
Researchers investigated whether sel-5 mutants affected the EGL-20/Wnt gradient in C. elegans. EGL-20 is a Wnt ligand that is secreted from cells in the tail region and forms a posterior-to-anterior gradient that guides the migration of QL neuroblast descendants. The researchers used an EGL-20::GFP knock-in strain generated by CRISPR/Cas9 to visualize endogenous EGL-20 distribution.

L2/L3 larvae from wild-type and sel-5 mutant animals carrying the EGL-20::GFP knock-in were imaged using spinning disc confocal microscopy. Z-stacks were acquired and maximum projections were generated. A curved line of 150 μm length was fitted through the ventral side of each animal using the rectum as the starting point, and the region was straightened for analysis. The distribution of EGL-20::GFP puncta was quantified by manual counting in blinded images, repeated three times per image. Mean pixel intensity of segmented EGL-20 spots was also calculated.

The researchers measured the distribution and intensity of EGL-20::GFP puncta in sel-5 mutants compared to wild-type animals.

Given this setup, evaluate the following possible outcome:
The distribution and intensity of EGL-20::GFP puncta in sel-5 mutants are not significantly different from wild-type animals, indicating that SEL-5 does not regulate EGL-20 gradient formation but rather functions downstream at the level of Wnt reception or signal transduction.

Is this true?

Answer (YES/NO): NO